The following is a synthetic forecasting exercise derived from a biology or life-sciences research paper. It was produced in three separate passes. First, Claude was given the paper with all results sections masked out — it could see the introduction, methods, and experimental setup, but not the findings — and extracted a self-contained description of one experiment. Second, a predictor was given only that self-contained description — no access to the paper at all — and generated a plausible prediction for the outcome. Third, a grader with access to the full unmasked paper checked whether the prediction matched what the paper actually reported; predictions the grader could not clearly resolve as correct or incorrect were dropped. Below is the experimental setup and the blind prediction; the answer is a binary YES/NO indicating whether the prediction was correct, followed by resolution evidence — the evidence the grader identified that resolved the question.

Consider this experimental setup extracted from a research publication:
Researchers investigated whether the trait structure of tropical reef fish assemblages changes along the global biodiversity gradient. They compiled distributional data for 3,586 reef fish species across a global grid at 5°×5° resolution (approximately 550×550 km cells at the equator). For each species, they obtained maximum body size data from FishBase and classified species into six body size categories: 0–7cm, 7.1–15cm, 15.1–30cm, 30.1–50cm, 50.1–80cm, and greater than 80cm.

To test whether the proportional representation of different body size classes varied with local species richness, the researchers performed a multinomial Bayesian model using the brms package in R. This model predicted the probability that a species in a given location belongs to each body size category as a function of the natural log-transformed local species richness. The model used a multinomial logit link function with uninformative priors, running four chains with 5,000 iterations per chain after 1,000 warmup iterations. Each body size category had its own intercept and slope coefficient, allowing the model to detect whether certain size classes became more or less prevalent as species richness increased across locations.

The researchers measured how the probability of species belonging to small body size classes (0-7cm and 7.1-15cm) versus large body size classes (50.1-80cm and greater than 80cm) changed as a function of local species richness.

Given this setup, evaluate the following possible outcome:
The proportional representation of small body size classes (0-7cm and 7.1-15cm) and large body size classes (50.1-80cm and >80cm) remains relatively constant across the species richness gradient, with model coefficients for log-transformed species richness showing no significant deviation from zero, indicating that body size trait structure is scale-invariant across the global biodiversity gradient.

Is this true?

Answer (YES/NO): NO